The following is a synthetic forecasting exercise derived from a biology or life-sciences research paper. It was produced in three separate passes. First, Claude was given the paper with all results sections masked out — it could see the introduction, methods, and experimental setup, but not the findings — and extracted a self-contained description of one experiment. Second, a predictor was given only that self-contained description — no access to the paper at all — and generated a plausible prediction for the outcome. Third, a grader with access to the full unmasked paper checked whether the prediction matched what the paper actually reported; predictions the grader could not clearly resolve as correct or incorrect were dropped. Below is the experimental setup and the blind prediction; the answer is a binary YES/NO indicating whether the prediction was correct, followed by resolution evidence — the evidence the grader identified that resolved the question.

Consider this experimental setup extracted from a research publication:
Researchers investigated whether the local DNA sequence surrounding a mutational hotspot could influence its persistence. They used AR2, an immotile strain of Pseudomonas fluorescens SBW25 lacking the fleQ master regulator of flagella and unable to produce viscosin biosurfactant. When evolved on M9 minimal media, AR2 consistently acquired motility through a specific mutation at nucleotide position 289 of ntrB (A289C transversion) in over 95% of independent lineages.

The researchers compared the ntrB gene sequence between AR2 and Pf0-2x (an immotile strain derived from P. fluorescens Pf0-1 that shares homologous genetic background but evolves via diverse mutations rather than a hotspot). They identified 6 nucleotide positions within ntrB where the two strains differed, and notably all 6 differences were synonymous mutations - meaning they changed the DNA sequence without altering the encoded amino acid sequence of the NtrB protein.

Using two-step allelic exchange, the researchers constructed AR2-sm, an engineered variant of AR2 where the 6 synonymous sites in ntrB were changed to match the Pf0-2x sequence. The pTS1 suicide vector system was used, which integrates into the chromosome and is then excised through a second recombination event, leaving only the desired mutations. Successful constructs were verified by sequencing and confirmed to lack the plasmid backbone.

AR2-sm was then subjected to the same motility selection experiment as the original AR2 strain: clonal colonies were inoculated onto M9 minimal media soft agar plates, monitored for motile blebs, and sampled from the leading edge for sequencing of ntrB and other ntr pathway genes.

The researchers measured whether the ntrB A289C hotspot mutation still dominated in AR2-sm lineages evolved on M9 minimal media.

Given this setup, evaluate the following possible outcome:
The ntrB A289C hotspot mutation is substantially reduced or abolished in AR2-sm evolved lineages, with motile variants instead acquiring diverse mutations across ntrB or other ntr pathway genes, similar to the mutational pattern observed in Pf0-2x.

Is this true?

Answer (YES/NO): YES